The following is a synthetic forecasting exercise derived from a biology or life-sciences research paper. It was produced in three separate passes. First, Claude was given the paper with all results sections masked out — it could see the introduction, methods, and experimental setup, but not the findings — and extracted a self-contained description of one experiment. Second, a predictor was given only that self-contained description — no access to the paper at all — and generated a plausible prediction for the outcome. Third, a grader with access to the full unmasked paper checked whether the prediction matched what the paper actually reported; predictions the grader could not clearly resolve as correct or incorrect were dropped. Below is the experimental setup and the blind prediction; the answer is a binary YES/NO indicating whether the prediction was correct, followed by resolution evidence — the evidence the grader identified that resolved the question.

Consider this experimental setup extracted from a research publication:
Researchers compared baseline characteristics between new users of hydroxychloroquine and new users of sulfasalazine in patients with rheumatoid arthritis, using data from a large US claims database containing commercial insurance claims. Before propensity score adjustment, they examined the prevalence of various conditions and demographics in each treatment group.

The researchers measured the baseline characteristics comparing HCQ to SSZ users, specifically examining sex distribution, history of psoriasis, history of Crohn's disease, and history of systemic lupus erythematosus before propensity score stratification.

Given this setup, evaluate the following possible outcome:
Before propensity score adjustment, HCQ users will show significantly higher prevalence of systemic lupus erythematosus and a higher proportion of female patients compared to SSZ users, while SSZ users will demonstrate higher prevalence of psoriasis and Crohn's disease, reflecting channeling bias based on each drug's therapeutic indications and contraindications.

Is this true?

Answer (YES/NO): YES